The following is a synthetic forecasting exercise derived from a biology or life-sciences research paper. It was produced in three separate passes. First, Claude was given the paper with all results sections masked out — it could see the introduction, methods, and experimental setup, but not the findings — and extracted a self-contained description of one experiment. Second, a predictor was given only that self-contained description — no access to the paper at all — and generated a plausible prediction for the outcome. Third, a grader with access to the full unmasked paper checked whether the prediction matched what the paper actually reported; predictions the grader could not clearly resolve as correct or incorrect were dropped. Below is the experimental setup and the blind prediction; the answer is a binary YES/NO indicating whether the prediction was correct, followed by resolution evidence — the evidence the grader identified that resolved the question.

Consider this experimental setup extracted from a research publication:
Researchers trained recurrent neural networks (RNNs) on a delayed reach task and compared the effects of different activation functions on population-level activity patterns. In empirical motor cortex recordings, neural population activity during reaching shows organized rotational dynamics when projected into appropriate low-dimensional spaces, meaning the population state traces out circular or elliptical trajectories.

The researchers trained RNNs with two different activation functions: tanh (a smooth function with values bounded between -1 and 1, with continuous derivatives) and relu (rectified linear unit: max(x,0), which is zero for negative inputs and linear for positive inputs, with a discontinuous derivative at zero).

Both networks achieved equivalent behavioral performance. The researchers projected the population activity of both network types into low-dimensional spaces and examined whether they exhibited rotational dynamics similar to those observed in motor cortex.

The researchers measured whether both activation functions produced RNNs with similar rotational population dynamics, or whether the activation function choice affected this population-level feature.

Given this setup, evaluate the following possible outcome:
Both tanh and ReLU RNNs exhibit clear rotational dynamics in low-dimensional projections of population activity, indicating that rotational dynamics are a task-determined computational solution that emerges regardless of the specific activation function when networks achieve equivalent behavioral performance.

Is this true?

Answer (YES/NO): NO